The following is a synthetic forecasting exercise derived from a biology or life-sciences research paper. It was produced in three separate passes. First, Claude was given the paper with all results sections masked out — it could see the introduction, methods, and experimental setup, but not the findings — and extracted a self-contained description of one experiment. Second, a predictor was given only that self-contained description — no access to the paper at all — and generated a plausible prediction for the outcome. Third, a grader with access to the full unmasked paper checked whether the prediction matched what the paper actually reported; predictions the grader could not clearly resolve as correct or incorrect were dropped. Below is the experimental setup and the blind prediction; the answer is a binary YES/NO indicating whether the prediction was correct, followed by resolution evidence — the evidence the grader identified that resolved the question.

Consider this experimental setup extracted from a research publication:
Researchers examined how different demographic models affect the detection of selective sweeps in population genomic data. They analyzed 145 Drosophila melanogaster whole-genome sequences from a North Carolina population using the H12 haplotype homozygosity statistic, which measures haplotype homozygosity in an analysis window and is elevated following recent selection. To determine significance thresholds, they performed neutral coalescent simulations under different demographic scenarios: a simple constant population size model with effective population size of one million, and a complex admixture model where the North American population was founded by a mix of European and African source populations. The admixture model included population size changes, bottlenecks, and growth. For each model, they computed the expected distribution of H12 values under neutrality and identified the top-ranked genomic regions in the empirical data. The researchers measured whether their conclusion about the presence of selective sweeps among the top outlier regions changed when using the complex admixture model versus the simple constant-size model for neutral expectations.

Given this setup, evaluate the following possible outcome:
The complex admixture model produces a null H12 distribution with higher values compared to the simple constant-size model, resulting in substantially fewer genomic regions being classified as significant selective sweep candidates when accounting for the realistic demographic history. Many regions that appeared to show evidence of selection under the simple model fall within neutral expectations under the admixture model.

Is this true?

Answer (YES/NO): NO